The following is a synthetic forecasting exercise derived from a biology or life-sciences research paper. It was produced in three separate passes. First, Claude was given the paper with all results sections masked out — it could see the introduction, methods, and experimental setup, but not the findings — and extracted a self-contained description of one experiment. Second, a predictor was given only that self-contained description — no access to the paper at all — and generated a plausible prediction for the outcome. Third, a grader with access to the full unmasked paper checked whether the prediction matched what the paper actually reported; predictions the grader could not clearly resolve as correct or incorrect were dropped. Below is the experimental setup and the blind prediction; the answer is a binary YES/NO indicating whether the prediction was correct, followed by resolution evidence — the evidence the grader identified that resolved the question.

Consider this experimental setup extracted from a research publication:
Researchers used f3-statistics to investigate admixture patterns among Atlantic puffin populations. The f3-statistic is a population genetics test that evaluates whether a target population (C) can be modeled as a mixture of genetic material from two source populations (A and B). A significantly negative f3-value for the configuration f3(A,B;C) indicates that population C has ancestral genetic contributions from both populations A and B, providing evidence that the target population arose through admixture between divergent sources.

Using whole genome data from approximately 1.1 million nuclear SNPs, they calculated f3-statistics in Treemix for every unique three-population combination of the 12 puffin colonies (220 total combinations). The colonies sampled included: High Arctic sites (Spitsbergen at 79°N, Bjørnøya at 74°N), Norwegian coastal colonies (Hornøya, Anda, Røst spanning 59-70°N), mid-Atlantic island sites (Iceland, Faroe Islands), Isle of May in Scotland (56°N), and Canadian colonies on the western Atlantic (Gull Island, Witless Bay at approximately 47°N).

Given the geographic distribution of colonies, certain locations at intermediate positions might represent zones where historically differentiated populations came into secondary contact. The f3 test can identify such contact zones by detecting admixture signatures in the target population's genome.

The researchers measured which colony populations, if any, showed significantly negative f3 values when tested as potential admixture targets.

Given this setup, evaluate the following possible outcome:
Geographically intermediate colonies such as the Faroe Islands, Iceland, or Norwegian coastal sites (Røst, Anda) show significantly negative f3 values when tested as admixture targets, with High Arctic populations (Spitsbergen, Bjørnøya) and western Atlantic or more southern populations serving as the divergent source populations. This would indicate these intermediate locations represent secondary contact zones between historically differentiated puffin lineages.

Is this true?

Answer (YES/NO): NO